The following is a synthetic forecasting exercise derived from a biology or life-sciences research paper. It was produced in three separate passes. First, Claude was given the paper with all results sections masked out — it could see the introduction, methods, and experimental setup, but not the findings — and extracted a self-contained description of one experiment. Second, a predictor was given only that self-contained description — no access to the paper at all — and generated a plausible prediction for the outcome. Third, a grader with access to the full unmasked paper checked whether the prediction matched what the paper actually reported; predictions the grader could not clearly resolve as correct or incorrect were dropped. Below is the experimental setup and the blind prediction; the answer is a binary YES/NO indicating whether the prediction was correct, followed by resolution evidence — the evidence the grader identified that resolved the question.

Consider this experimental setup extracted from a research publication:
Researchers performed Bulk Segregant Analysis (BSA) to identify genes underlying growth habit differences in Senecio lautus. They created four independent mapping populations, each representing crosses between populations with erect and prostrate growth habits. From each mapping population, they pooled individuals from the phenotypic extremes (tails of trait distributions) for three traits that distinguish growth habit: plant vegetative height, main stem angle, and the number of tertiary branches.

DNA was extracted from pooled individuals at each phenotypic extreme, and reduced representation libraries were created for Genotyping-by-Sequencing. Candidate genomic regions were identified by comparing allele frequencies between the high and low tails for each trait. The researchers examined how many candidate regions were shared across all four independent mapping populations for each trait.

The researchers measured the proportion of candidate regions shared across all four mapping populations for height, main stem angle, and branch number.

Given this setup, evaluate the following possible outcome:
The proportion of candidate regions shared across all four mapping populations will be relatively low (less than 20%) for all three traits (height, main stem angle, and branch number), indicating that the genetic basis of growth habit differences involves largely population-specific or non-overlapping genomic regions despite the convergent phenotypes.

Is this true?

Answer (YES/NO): YES